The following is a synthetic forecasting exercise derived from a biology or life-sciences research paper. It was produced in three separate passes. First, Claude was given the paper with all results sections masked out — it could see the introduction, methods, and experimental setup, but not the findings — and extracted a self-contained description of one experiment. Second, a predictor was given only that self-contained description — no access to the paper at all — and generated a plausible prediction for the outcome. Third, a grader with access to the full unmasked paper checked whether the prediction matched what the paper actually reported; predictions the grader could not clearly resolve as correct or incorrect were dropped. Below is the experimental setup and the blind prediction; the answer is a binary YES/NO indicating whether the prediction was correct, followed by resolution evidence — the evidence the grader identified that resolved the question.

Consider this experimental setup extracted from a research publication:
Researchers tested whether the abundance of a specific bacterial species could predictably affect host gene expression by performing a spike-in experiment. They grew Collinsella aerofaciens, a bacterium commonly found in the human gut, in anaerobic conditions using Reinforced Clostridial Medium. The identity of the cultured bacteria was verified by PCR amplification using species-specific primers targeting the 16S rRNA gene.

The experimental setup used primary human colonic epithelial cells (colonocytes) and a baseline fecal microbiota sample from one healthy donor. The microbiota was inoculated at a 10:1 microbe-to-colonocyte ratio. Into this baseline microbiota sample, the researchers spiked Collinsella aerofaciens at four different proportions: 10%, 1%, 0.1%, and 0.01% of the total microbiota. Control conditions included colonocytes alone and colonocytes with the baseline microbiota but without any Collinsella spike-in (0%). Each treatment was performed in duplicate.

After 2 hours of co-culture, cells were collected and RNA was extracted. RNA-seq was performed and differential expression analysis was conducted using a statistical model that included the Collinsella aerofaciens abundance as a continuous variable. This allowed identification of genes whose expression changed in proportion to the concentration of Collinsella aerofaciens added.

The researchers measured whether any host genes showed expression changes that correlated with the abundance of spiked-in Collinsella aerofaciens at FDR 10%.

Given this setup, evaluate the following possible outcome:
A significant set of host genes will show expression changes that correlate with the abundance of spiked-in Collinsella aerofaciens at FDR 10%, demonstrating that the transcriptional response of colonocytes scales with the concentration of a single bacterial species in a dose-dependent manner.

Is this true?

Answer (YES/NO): YES